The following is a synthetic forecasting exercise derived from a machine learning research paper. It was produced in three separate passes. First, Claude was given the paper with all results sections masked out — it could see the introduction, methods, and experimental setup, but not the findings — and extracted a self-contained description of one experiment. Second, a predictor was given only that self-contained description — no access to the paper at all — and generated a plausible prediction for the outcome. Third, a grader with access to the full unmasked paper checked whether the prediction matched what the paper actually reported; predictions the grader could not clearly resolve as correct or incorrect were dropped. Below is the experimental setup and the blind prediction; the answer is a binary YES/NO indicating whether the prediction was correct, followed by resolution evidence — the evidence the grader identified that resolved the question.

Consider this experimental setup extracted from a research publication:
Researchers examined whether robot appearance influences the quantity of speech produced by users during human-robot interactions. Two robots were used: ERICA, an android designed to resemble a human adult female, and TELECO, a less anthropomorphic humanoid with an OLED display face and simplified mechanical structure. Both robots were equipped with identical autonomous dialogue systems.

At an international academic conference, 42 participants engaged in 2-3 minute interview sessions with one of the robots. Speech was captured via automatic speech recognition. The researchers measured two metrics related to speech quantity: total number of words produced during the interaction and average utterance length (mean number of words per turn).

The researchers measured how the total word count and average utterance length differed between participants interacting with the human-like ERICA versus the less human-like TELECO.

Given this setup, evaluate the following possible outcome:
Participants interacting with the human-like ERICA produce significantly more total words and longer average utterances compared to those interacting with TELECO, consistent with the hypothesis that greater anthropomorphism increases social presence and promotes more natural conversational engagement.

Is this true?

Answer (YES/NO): NO